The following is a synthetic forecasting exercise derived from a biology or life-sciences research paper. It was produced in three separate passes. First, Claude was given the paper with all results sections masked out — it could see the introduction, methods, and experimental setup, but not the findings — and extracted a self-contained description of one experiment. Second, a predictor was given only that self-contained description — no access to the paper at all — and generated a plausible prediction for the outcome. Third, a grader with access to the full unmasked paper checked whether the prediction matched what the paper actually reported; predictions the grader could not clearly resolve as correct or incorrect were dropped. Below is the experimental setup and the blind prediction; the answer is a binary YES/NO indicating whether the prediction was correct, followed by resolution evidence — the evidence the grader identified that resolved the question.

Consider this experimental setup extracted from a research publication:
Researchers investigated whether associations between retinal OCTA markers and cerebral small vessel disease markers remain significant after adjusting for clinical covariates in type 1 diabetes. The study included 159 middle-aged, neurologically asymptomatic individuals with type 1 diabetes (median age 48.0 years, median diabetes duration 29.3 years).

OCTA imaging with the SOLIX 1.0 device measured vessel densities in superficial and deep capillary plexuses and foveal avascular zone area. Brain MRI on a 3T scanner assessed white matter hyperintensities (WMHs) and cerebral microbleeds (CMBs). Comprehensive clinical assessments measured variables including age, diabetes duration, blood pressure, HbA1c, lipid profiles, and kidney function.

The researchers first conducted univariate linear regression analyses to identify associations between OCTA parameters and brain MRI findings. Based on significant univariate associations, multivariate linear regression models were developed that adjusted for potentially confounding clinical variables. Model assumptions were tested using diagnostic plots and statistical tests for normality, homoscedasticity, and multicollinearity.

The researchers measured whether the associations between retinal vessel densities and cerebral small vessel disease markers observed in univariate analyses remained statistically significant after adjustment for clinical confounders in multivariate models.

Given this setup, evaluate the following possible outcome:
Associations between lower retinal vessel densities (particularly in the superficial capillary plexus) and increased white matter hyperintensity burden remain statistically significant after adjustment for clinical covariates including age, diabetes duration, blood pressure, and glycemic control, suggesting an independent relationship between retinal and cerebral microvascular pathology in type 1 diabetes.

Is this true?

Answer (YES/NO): NO